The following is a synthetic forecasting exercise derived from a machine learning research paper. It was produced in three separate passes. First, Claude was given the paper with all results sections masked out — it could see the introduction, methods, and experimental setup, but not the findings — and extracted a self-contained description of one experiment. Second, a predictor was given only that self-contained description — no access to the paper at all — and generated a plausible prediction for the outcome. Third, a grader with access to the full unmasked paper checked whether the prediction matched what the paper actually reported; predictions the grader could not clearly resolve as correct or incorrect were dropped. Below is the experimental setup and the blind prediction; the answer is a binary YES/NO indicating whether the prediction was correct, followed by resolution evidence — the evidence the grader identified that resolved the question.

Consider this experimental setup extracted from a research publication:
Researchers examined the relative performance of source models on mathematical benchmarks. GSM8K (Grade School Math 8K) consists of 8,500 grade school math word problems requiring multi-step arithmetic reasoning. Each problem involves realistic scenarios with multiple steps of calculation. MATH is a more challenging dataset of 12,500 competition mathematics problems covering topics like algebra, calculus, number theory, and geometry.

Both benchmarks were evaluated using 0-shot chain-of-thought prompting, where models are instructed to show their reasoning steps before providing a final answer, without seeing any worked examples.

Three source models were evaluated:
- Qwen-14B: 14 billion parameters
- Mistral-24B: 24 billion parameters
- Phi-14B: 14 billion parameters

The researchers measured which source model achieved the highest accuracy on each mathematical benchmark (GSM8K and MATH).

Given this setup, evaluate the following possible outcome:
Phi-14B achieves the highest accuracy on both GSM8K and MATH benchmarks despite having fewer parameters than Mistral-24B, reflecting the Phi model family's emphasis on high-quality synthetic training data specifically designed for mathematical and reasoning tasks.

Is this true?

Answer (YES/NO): NO